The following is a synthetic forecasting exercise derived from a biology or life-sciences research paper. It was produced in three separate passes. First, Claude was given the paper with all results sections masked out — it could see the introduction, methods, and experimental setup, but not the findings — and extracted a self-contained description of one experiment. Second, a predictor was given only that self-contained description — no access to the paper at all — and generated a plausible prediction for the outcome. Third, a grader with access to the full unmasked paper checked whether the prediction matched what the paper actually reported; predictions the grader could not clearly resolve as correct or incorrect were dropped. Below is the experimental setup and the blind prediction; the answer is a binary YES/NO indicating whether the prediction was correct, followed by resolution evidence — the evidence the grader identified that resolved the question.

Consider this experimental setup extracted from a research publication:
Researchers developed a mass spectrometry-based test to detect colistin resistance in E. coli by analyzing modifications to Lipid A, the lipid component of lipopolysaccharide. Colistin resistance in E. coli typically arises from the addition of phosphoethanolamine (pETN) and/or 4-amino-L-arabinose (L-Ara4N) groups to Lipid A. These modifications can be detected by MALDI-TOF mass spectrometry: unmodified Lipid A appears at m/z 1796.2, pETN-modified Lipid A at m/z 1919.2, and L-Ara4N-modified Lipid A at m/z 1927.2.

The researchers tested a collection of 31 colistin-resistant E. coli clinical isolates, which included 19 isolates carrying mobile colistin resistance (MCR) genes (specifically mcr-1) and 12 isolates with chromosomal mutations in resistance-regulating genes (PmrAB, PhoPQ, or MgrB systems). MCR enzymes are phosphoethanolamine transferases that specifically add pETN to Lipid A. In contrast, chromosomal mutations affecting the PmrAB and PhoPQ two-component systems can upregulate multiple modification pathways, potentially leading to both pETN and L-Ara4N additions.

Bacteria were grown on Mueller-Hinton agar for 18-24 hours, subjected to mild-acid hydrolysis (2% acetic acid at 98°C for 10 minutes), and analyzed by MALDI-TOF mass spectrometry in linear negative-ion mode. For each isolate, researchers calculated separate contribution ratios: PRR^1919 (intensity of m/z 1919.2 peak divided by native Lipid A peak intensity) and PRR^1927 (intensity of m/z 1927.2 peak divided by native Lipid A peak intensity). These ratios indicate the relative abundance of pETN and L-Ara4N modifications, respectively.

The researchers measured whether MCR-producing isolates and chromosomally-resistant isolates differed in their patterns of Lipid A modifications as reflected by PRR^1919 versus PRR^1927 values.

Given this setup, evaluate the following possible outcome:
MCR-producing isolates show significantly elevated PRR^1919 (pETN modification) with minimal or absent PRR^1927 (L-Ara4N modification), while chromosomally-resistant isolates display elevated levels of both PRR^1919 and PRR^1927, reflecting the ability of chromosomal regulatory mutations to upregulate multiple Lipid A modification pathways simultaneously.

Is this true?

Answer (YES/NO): NO